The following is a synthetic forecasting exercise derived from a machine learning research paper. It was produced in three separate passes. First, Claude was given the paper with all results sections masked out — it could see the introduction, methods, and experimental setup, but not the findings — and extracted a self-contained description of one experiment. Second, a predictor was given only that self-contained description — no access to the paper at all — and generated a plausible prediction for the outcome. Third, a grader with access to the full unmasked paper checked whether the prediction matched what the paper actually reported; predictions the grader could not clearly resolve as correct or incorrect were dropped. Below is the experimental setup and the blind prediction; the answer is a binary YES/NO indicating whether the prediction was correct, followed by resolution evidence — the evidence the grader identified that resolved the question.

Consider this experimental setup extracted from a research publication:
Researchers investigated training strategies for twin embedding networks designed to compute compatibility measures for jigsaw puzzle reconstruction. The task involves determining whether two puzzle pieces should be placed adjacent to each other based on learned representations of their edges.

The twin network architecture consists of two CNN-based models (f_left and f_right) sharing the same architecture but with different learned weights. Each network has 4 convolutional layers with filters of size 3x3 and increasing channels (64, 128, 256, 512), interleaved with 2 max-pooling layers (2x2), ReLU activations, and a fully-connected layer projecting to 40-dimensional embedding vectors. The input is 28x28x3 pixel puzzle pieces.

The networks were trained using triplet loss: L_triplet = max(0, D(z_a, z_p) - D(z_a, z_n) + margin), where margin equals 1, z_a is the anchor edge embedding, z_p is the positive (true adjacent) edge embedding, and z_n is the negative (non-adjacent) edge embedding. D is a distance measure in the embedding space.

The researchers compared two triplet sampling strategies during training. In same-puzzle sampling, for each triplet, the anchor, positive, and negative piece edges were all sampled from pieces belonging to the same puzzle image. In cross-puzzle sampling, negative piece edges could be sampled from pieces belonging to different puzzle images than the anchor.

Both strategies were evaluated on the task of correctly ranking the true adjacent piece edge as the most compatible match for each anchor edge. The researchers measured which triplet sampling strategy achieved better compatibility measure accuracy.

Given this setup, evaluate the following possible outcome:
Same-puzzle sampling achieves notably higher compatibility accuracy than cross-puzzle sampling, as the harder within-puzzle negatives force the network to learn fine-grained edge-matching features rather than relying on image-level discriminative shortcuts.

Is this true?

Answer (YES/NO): YES